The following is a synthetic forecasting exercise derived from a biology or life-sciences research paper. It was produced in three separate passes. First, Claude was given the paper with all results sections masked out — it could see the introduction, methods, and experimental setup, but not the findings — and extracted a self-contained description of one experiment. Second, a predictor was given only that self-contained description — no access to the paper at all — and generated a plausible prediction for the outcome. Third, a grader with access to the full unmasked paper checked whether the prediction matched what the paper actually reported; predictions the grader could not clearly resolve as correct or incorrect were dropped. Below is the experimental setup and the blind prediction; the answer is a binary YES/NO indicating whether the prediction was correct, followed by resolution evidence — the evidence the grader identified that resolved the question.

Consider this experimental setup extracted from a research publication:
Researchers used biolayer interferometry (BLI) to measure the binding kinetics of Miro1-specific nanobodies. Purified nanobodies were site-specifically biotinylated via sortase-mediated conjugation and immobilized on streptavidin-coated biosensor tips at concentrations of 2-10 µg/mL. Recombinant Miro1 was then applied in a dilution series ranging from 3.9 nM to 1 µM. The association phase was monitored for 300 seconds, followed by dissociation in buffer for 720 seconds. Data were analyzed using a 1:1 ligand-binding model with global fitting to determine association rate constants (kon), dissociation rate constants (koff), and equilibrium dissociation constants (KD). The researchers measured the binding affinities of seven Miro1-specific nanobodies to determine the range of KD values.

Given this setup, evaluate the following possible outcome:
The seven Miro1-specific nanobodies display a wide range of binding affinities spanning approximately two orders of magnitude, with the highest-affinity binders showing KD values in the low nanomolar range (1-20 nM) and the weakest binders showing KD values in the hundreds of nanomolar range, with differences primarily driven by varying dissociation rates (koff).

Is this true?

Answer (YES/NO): NO